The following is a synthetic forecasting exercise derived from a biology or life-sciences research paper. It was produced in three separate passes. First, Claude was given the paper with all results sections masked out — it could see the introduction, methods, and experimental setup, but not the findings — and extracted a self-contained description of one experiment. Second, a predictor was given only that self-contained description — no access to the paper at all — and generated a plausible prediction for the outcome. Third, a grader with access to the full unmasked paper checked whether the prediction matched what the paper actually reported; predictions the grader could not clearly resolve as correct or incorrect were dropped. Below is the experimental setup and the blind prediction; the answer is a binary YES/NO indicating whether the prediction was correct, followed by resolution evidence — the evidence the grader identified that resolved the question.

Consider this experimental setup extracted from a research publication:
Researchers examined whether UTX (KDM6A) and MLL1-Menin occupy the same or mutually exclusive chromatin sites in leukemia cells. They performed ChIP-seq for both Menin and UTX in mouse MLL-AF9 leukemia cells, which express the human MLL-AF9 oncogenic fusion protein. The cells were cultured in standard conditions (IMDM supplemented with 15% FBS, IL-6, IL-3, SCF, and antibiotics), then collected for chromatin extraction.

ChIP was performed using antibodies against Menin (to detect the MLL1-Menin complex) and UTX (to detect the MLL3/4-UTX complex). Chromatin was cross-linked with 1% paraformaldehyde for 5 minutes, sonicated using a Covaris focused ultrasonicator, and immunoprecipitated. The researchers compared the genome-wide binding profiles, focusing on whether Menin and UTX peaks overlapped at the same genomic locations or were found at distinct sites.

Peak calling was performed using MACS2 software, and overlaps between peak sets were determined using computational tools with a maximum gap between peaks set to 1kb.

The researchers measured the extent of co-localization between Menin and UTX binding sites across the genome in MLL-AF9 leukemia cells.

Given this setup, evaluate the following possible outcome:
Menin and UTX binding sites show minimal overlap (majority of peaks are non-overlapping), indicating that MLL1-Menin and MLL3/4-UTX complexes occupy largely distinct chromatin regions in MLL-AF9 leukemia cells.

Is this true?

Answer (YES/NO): YES